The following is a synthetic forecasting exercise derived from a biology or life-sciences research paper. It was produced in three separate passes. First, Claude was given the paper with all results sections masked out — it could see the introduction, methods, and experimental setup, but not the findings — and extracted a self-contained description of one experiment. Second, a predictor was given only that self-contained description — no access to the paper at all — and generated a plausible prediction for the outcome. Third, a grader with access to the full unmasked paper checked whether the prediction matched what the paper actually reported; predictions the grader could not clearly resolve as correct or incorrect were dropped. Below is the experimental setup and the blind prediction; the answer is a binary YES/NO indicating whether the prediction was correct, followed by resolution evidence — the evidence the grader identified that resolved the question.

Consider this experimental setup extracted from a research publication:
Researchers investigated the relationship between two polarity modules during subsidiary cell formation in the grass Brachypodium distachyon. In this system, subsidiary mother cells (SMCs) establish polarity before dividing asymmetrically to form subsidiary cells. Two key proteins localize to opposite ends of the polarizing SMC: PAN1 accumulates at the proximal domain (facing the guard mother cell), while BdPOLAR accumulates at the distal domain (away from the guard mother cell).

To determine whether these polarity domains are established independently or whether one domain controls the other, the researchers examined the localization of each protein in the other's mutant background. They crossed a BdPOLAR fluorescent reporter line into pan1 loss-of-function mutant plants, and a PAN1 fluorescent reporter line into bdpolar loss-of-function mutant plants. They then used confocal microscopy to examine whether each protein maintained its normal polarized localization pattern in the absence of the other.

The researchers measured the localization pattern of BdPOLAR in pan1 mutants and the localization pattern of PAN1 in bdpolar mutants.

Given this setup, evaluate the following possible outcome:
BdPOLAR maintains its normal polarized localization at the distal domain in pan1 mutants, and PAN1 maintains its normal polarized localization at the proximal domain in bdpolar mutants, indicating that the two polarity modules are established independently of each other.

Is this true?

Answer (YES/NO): NO